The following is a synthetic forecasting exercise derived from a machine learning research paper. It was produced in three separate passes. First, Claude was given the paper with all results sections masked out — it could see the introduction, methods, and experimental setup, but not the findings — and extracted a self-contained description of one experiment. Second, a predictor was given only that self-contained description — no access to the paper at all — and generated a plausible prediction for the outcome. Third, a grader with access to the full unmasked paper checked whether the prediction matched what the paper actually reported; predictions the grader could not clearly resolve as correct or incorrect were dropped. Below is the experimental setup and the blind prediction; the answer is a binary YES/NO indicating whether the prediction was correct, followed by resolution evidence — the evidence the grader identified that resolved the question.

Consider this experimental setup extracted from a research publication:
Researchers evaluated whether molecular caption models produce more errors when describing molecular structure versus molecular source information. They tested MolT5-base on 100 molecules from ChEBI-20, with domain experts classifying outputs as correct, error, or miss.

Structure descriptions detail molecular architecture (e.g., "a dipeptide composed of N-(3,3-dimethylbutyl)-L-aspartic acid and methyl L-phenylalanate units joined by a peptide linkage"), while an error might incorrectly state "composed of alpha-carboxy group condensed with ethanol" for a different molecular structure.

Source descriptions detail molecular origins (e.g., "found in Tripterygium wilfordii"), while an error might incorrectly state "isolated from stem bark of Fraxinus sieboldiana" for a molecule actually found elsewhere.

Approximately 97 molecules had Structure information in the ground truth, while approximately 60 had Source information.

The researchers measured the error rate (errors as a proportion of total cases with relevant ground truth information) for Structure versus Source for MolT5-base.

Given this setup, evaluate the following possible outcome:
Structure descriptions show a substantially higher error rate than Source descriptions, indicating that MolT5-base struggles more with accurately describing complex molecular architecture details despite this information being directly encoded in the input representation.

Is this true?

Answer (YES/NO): YES